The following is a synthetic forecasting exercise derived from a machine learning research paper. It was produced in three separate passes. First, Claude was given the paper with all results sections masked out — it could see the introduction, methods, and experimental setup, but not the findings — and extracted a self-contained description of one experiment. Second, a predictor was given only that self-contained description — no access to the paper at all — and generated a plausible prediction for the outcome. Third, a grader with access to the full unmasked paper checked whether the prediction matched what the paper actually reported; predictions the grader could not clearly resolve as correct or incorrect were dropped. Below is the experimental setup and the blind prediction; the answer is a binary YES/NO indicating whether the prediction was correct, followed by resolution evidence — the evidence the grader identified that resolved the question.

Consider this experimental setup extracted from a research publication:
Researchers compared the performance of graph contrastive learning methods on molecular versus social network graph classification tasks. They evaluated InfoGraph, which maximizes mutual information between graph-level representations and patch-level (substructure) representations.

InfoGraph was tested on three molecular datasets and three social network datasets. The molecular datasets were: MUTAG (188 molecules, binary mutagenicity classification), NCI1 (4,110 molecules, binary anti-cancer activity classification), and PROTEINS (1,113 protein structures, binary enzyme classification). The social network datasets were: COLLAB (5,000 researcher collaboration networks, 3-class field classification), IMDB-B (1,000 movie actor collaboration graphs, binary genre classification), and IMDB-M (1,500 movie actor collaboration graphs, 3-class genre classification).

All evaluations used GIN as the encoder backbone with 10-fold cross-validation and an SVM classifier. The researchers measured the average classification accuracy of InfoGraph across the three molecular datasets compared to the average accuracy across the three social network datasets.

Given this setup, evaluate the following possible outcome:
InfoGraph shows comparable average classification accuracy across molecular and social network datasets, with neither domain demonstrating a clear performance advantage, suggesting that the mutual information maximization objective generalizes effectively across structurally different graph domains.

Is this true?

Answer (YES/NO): NO